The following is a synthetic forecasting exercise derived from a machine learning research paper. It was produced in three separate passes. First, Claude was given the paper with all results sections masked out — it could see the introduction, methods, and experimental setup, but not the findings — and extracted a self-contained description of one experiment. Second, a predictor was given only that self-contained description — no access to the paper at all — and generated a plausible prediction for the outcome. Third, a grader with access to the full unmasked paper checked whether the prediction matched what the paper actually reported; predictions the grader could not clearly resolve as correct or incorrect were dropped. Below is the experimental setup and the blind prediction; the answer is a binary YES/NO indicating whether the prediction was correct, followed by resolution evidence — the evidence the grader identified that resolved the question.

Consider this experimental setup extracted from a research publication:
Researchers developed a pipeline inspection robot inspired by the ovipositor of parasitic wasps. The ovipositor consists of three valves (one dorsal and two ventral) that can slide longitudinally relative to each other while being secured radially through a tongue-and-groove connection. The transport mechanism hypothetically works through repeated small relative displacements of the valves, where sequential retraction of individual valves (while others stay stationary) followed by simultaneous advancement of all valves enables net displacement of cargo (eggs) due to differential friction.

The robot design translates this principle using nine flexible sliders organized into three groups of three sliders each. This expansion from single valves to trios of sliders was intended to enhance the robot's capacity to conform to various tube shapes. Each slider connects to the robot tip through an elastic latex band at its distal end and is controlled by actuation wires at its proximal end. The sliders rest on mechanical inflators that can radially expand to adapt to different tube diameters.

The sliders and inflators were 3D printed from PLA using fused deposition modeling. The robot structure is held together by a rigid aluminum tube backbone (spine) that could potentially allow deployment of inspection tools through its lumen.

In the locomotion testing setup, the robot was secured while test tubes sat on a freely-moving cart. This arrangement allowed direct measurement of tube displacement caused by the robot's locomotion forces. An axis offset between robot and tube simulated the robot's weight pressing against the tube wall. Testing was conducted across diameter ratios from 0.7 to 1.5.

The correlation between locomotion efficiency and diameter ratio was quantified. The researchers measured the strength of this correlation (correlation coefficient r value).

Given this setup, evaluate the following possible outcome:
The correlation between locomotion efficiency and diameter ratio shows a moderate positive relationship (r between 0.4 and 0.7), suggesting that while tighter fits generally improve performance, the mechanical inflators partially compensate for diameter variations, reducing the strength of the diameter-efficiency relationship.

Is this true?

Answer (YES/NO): YES